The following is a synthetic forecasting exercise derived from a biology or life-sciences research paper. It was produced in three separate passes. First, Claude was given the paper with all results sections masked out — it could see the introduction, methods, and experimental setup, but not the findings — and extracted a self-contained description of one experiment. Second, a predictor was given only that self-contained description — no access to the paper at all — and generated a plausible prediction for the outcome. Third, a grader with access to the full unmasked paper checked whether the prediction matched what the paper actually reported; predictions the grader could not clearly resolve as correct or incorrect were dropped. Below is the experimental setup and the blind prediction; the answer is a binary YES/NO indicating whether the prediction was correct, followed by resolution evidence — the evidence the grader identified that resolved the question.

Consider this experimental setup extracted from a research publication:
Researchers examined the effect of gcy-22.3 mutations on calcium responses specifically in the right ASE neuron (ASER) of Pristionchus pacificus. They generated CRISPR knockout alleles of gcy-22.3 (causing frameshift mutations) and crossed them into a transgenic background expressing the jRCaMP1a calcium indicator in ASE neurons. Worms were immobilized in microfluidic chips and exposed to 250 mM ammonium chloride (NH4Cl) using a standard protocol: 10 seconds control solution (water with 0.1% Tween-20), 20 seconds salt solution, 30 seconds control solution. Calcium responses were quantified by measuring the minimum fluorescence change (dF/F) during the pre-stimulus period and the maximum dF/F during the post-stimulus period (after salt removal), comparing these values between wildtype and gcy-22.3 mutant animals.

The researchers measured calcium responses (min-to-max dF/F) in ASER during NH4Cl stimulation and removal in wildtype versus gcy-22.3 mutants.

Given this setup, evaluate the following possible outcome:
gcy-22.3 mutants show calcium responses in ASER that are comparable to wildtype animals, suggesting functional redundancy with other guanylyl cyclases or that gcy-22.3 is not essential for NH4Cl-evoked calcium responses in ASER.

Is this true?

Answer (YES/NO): NO